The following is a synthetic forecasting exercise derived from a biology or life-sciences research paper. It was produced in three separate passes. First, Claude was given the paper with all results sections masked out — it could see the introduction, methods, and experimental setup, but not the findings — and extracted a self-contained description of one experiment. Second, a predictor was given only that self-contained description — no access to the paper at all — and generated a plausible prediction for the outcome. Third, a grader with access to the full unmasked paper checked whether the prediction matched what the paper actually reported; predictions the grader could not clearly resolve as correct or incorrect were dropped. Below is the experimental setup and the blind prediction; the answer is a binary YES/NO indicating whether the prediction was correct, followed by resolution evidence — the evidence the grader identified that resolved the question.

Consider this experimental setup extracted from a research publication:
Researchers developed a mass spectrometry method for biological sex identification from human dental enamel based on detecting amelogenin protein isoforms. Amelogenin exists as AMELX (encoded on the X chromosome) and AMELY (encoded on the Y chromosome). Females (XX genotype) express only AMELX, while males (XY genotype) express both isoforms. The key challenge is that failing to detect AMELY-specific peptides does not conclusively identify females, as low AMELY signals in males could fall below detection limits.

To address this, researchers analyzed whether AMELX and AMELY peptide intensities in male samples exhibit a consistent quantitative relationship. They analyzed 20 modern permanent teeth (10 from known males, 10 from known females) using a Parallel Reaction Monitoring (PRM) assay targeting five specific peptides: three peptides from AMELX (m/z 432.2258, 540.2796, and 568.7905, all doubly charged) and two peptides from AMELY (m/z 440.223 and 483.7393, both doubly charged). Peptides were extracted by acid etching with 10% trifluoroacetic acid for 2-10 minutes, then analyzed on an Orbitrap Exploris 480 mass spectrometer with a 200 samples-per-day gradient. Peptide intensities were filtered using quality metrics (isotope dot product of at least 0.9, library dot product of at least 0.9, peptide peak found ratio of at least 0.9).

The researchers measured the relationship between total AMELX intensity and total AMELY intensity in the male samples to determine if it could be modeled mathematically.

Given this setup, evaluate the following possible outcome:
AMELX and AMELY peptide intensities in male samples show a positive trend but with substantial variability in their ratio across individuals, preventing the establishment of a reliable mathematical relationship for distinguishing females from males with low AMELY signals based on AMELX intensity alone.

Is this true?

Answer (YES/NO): NO